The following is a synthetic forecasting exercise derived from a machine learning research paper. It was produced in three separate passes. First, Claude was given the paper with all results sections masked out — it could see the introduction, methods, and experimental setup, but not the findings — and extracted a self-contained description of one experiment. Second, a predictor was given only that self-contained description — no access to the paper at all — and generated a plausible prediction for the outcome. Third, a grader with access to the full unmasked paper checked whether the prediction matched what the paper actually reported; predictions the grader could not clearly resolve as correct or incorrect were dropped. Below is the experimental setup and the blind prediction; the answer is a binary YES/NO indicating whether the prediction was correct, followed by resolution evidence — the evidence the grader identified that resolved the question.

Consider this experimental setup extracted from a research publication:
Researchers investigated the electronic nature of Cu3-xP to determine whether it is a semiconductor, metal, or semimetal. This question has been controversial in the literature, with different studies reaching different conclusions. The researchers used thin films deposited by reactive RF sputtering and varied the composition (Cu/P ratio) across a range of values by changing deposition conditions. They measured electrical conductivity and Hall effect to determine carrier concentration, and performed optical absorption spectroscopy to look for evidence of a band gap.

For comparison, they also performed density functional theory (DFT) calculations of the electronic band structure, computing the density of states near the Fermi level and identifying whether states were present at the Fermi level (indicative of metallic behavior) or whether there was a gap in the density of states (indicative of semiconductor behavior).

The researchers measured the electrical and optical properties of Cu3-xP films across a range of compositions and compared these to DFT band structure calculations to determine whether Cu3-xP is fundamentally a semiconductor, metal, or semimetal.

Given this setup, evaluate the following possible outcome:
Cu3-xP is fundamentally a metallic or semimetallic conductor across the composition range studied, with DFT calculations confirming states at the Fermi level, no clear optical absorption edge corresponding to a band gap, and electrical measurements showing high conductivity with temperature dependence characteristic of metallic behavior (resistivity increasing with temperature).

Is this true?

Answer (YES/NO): YES